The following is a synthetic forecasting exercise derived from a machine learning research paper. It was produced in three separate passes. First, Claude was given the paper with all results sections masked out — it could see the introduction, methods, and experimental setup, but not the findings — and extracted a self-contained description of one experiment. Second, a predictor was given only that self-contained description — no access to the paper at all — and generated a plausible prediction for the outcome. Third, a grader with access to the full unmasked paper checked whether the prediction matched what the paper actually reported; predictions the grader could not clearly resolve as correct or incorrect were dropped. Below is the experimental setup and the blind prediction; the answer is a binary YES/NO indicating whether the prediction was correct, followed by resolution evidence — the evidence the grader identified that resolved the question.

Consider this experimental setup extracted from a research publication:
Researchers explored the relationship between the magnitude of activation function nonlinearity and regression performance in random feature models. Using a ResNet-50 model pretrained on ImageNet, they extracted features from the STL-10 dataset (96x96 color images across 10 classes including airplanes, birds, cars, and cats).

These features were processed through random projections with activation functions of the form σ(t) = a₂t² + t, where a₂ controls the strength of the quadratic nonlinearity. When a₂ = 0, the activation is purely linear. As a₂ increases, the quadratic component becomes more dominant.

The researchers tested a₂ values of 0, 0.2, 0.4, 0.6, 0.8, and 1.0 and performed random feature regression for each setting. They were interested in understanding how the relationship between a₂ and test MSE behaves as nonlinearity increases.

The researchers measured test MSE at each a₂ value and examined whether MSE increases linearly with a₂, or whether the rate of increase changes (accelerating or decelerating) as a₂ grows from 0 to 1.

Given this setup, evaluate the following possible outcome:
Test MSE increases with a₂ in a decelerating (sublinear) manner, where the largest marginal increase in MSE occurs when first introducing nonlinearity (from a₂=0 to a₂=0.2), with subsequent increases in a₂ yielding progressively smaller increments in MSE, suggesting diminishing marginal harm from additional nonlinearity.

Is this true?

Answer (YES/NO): NO